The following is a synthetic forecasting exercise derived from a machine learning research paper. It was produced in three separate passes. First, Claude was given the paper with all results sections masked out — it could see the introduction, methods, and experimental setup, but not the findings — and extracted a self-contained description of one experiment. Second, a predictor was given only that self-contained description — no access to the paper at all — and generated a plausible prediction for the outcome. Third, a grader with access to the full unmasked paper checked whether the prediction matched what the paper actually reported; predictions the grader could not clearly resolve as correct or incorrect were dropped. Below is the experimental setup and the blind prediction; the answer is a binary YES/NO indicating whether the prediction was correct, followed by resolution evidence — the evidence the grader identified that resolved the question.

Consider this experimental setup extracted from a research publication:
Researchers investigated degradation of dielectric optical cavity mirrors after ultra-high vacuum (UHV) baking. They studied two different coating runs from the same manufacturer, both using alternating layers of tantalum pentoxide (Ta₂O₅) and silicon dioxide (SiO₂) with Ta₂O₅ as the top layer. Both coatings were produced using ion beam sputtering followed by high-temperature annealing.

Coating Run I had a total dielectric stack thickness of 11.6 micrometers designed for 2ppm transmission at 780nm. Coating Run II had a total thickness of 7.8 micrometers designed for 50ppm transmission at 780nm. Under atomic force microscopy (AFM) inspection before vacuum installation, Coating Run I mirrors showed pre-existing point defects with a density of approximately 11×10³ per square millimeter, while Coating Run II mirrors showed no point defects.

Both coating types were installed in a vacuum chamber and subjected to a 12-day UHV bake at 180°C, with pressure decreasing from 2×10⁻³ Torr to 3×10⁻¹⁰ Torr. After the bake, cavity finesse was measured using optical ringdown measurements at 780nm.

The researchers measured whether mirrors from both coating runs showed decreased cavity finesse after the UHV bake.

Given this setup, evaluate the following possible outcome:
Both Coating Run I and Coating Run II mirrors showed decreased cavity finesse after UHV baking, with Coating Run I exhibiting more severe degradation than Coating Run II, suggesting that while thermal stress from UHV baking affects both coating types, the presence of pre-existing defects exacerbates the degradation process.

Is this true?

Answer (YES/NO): NO